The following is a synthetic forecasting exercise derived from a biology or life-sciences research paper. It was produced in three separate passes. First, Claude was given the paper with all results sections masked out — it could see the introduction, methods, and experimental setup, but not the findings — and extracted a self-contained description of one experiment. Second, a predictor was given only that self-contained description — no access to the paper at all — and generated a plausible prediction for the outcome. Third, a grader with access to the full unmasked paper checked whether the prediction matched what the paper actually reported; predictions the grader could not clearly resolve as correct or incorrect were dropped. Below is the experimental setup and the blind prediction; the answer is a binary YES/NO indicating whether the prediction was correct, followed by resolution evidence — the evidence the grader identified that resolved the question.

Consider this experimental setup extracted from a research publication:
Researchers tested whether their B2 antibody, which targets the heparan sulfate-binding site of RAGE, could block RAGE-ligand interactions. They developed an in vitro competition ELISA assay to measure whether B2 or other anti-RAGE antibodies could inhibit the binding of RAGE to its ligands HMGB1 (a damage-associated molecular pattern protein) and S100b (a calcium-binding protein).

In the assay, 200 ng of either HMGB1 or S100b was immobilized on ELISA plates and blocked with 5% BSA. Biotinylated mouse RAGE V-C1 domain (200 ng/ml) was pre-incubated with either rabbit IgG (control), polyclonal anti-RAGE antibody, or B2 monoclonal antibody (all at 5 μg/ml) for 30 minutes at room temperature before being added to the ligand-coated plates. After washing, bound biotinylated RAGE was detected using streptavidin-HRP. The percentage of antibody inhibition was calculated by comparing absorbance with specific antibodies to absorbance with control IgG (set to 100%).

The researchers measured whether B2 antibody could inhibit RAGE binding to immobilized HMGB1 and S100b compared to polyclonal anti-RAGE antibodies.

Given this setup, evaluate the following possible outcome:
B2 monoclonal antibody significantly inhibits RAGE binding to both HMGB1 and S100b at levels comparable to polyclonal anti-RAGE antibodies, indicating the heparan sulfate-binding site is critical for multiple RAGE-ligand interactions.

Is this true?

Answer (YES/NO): NO